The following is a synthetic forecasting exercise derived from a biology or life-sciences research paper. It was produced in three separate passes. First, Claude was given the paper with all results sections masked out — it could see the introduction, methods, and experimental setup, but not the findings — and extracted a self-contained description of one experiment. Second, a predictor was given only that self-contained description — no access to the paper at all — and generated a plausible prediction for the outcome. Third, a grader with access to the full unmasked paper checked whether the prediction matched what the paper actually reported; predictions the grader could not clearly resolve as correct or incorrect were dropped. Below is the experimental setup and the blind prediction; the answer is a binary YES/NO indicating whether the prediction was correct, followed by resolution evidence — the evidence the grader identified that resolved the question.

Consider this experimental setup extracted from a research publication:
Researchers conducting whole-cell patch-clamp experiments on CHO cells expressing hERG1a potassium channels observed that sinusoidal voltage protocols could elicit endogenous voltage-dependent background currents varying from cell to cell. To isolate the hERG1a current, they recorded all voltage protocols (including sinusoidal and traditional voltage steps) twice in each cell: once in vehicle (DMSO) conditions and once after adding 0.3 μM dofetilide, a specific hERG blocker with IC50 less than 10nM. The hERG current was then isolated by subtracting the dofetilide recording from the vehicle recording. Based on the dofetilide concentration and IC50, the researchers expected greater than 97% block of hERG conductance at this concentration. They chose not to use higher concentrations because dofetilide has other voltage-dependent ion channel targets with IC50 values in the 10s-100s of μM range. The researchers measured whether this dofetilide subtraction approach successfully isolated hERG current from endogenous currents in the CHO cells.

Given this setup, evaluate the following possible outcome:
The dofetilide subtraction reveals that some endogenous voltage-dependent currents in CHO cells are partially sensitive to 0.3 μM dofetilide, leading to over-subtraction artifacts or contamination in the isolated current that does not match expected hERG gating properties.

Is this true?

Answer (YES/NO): NO